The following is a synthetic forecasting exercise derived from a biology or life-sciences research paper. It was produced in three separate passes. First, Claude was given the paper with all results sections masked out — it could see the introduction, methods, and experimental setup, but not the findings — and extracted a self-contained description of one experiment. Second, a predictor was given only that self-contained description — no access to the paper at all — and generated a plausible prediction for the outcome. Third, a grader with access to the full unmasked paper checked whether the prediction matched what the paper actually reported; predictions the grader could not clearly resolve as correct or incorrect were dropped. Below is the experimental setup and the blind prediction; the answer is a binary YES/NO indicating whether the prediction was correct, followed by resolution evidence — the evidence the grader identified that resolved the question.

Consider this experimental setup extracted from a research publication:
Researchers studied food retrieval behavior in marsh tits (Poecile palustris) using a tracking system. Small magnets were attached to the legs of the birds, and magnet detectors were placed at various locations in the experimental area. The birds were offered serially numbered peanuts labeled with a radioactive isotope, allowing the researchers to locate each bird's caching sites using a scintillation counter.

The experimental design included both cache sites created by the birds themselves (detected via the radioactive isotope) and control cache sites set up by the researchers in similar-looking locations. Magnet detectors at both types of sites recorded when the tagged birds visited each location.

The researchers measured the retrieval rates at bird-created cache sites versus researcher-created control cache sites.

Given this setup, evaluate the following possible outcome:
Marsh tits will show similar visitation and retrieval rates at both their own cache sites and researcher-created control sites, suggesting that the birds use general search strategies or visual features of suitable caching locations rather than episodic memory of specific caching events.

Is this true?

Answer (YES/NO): NO